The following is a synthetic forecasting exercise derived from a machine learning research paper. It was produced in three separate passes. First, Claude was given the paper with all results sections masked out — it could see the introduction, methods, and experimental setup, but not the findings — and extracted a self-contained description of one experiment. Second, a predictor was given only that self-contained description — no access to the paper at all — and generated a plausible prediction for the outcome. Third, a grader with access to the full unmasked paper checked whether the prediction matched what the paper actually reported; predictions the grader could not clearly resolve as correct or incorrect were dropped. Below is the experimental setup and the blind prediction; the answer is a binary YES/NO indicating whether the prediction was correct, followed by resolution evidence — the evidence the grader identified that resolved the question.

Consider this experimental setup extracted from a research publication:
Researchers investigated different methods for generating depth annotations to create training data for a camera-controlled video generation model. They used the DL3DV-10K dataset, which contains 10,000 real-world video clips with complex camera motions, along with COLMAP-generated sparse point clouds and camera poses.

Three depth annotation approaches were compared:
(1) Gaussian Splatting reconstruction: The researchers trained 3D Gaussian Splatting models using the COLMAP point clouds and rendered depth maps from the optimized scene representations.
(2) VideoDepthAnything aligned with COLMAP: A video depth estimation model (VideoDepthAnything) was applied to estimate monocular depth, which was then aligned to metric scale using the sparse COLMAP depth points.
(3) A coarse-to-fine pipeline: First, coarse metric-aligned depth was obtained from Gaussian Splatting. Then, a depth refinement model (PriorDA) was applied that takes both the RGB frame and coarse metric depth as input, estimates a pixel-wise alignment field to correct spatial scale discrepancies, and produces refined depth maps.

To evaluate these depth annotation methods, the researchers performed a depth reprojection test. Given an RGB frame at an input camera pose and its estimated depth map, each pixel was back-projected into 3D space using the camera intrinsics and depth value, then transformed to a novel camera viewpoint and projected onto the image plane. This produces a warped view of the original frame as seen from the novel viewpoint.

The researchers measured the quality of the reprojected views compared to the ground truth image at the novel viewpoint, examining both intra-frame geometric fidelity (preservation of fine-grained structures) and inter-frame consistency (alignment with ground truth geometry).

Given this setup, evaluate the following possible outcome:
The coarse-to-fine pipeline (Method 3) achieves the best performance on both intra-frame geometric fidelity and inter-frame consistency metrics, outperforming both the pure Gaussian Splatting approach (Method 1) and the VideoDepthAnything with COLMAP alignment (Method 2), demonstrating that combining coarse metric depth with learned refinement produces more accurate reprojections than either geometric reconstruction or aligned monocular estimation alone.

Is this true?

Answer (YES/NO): YES